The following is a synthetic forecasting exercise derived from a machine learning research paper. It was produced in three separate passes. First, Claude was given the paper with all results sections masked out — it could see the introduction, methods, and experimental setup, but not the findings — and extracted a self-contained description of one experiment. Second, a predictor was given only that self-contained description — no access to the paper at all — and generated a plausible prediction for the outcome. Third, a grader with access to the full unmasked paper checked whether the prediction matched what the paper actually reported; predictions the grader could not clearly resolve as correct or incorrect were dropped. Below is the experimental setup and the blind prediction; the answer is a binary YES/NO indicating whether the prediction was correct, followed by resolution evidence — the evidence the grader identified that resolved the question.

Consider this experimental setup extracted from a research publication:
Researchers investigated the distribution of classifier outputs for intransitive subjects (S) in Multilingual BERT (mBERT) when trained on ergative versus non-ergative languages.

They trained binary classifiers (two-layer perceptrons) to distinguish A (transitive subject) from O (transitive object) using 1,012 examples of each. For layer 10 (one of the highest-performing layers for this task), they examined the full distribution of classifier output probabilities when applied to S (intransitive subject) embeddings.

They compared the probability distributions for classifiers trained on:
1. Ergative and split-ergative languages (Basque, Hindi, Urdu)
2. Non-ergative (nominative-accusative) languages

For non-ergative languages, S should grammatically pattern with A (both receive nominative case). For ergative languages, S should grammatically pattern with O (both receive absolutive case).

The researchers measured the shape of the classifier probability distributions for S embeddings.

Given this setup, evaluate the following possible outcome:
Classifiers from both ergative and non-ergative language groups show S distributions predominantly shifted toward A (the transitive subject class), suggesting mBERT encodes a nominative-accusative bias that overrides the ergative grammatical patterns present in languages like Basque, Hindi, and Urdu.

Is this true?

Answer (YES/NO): NO